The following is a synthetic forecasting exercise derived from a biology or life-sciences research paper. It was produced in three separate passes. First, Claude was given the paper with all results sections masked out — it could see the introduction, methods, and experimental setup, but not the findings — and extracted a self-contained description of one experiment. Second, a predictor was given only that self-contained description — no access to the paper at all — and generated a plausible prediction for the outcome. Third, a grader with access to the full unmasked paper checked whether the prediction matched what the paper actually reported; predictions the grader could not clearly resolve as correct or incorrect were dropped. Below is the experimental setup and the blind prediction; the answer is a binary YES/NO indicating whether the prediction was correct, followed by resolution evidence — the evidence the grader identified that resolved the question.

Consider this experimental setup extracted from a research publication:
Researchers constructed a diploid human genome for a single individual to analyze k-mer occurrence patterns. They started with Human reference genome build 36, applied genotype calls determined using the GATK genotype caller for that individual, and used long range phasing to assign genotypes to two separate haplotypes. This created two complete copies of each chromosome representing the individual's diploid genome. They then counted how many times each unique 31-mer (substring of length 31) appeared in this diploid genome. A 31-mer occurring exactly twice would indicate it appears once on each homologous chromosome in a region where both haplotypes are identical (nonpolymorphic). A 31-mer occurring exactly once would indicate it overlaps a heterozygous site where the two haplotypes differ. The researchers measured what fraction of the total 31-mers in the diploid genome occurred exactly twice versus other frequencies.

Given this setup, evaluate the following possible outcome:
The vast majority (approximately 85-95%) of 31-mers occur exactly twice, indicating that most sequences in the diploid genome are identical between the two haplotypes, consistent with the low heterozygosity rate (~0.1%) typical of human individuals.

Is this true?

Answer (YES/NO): YES